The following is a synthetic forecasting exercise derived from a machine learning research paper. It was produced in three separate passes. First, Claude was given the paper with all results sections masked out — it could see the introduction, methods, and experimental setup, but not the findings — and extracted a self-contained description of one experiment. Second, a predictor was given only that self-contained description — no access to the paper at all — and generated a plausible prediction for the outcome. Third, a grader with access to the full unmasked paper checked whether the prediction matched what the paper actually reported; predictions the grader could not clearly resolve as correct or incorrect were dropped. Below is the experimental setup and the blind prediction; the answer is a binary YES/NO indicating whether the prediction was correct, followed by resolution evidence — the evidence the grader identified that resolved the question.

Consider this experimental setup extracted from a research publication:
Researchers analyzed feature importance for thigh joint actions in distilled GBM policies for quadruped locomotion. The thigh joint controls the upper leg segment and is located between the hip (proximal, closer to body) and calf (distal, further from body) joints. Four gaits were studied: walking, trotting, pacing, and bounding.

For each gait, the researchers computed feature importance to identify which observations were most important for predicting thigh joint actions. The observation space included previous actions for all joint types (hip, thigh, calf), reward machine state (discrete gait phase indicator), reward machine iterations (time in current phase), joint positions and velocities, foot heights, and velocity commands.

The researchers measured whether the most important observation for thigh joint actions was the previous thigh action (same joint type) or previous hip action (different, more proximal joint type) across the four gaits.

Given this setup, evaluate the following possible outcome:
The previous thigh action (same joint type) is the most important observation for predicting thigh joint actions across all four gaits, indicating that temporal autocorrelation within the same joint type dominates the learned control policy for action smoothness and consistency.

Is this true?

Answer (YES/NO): NO